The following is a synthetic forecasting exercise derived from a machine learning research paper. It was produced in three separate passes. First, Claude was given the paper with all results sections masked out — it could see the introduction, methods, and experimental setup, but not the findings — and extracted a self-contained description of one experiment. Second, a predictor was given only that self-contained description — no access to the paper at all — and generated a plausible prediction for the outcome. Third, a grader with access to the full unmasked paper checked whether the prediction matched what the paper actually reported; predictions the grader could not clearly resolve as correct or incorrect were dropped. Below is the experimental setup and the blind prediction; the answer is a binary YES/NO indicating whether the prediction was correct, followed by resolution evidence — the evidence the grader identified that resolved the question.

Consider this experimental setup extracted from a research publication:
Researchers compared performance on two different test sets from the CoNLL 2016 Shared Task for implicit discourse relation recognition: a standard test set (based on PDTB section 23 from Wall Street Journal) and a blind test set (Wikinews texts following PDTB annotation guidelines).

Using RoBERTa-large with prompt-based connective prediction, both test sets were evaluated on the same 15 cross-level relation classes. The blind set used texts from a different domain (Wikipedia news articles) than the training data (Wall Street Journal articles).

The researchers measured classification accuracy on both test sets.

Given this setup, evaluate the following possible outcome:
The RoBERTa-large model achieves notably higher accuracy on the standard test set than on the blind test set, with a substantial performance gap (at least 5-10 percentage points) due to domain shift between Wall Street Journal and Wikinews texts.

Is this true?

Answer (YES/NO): NO